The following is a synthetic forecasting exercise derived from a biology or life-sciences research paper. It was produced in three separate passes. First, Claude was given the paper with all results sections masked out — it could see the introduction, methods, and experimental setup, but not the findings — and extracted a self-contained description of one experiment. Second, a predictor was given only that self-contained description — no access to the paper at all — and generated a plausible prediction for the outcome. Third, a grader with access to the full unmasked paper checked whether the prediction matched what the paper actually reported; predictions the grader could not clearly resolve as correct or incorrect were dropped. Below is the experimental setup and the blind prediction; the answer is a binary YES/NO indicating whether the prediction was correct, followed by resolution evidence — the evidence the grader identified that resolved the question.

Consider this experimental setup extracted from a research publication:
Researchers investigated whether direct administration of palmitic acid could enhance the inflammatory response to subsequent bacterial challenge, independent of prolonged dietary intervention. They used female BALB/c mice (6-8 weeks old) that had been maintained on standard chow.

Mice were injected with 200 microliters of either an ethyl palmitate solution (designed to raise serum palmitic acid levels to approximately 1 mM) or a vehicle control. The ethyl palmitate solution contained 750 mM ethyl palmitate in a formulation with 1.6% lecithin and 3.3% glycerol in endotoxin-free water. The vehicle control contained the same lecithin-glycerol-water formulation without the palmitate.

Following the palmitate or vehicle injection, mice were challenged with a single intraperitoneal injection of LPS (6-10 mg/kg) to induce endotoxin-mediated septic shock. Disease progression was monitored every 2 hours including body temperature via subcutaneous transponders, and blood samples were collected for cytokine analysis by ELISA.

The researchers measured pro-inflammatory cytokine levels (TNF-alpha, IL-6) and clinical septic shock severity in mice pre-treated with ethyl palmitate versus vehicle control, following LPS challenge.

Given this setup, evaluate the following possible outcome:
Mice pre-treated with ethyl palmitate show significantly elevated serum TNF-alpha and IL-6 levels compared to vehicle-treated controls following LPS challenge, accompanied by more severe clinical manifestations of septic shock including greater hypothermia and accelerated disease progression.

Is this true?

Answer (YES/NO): YES